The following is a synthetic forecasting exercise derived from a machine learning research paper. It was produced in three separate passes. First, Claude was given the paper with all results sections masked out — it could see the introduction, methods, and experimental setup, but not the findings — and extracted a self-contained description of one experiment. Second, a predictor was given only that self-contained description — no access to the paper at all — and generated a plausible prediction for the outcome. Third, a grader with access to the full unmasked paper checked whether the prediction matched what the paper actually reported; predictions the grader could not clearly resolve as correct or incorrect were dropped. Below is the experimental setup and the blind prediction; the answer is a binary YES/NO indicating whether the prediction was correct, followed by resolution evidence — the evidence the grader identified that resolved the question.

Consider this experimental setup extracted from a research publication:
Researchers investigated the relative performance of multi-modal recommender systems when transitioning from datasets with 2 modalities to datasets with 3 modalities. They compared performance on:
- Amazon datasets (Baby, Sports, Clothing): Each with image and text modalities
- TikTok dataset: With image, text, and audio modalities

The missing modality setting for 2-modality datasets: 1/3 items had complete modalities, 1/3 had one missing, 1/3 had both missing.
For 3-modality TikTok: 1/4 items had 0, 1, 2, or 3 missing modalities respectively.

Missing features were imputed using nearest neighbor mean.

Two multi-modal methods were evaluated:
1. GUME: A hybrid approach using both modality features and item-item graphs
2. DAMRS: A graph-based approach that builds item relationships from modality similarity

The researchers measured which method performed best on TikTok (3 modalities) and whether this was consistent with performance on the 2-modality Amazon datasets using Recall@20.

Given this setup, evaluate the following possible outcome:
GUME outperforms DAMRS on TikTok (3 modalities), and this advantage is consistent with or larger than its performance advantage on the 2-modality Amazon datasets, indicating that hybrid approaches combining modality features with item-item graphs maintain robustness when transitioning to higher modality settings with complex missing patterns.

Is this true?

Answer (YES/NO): NO